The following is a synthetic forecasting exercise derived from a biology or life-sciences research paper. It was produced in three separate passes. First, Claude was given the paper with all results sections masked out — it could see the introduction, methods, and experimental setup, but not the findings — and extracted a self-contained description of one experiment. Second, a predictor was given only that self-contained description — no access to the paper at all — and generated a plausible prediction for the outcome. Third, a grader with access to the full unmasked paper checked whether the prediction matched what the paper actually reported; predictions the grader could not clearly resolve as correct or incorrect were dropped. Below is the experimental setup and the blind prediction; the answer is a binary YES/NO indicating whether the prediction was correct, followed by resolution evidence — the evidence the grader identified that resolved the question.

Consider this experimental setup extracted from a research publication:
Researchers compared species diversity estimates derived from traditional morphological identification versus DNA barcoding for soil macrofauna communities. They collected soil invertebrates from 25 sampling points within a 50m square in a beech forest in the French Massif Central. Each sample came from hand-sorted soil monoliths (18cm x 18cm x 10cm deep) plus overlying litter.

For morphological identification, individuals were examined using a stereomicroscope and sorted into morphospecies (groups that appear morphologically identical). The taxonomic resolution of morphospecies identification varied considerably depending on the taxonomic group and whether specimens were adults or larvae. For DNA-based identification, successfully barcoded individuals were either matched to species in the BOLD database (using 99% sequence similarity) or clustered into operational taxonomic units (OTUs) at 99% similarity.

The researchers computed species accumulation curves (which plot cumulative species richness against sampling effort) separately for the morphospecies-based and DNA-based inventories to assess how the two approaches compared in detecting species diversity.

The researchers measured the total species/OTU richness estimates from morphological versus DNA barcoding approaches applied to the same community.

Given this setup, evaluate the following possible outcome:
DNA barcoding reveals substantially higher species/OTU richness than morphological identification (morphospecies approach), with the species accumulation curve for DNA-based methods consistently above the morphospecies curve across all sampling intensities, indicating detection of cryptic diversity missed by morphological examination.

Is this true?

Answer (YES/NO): YES